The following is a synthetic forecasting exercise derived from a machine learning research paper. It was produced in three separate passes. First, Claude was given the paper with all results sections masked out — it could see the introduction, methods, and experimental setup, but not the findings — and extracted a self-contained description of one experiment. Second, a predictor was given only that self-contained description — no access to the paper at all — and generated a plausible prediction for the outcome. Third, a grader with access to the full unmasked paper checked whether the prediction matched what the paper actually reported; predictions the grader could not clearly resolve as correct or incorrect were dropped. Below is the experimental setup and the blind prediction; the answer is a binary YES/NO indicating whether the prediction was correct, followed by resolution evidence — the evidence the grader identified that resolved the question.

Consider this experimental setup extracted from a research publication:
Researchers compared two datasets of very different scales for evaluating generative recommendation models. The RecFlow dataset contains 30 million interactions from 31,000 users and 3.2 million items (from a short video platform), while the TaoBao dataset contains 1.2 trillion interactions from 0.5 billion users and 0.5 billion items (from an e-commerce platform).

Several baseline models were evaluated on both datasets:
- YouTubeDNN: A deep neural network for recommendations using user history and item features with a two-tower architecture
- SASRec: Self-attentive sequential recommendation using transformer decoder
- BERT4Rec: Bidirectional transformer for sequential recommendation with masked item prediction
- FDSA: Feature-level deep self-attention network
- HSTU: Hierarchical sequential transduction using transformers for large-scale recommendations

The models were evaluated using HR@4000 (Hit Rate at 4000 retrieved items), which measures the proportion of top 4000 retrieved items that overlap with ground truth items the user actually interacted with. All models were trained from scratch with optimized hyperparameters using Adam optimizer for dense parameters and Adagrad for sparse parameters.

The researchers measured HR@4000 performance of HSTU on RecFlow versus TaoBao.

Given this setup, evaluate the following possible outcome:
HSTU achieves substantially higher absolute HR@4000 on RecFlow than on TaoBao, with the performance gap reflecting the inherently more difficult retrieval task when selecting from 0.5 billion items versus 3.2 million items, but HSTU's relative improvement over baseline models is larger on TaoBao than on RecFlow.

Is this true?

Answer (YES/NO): NO